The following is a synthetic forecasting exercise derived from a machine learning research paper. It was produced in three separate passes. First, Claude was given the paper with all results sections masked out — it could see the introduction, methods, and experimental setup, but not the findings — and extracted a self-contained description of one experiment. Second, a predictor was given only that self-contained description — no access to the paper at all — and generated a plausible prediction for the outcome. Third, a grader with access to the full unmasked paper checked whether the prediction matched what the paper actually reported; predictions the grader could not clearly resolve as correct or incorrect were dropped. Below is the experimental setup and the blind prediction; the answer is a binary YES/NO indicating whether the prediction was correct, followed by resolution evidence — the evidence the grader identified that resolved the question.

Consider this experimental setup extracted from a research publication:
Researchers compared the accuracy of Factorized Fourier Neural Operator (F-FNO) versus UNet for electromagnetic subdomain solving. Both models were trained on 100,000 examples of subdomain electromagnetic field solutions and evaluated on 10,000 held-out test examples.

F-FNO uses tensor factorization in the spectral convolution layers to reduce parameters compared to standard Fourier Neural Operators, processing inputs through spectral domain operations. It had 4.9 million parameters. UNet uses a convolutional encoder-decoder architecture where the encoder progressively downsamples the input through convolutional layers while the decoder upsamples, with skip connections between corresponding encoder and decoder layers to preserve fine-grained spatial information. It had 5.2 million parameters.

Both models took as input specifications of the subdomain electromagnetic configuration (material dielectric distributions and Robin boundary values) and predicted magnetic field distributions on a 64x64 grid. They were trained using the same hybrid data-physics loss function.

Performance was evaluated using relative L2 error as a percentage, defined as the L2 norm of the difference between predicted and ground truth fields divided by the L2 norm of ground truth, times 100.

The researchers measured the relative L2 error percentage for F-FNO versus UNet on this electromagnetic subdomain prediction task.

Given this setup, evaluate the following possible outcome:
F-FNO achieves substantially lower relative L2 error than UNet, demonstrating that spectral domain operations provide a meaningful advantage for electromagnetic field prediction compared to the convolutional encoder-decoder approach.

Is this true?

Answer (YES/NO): NO